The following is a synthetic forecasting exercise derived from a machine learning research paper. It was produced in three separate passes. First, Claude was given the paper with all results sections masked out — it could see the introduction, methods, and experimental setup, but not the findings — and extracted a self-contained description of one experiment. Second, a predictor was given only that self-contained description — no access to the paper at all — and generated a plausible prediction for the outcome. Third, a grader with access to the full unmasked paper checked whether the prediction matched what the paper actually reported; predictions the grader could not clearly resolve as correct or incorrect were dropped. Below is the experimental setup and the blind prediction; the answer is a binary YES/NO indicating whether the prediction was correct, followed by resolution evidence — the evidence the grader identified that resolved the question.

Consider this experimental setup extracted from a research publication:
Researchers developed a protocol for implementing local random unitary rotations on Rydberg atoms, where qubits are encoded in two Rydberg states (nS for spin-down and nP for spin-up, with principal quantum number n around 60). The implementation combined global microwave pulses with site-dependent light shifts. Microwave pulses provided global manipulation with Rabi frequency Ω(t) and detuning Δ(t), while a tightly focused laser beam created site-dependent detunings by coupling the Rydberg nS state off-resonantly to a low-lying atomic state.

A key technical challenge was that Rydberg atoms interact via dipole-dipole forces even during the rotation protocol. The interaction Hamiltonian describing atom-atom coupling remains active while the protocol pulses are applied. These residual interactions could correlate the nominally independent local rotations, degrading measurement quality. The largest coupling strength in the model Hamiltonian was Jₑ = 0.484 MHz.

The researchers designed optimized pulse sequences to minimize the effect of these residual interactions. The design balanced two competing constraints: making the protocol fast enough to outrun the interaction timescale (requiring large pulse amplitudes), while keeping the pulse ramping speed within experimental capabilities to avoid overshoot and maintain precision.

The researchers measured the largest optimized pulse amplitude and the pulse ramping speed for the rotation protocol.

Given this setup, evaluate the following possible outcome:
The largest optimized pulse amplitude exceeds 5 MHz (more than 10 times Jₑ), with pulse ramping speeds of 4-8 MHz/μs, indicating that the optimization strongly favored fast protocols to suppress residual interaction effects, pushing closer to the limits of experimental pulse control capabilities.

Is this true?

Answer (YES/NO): NO